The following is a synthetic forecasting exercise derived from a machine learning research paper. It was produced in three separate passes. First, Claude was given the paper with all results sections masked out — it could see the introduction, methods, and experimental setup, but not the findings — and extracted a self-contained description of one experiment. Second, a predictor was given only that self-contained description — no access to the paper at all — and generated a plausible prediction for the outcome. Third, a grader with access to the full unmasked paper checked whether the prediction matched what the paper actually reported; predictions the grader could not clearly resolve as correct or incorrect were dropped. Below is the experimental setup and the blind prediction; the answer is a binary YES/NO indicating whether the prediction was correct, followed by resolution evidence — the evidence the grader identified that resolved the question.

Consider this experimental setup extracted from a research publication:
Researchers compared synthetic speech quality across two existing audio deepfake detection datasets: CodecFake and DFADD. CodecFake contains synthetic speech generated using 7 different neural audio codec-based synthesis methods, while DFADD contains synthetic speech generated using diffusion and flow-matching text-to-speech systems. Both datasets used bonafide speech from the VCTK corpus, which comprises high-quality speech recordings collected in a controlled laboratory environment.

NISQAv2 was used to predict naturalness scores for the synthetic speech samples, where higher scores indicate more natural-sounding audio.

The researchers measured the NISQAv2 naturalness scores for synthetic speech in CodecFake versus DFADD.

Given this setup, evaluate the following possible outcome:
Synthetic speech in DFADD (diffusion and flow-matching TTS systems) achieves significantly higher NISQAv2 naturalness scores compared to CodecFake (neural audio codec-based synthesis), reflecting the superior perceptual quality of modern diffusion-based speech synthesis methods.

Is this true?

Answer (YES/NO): NO